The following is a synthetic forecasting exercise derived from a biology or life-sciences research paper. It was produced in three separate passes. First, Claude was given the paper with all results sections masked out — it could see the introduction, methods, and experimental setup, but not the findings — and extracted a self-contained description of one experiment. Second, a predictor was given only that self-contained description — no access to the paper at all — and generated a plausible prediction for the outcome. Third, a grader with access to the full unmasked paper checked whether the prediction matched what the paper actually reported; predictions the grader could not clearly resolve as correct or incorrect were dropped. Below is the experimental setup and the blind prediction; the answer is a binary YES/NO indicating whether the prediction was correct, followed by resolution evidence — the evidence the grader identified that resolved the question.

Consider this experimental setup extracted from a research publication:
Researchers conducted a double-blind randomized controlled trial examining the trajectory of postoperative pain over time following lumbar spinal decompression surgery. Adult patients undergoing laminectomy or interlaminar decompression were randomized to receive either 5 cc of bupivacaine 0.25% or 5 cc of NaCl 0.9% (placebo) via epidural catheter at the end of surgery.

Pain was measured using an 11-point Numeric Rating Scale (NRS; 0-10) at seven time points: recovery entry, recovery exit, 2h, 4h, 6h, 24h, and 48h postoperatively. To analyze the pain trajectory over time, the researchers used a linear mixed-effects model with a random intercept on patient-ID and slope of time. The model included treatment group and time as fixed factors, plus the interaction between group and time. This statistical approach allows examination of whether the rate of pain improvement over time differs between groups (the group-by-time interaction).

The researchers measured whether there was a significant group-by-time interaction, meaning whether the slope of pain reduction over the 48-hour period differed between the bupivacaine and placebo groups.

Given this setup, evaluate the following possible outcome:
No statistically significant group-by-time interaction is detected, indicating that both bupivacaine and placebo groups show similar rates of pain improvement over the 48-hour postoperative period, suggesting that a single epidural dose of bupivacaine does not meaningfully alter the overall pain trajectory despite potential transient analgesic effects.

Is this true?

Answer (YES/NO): YES